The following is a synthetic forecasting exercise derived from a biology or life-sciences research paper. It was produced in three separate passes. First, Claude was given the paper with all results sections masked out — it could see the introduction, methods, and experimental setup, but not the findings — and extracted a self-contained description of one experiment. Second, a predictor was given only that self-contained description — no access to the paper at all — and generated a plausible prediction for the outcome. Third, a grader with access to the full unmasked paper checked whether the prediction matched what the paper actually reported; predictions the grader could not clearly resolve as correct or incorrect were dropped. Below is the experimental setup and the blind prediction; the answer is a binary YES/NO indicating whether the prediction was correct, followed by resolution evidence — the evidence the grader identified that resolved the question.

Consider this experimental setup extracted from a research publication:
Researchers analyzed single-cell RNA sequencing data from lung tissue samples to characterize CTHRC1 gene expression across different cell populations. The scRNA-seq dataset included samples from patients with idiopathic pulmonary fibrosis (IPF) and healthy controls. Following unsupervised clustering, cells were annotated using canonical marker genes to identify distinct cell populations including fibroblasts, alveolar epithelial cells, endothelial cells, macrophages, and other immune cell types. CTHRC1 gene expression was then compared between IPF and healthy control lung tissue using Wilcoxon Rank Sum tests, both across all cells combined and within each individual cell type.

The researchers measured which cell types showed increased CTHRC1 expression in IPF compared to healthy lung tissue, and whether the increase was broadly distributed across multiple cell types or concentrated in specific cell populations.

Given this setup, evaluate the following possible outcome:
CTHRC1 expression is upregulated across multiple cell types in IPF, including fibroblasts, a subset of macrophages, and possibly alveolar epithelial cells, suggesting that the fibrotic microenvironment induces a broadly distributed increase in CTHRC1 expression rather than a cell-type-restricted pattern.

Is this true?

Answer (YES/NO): NO